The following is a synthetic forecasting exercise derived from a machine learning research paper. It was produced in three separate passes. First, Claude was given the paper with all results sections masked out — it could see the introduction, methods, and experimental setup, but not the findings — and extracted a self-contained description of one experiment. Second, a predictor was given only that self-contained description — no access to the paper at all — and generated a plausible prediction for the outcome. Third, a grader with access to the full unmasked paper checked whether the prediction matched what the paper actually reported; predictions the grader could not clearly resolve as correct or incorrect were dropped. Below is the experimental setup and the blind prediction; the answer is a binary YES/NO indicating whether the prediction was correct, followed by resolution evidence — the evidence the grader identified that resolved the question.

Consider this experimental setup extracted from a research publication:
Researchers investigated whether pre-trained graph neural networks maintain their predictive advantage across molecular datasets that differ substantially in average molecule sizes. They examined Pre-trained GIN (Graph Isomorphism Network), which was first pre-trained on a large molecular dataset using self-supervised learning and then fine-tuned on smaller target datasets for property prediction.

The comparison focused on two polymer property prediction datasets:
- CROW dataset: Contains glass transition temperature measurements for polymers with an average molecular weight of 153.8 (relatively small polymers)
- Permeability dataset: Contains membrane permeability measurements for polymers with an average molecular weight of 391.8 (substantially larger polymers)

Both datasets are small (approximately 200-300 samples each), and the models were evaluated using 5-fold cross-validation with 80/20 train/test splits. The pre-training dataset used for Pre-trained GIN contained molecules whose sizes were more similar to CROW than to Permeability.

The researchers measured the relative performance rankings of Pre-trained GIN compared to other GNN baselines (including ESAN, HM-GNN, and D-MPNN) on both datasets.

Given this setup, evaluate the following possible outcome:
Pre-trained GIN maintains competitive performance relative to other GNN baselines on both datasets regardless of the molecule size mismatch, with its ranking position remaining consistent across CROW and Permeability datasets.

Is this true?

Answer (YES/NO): NO